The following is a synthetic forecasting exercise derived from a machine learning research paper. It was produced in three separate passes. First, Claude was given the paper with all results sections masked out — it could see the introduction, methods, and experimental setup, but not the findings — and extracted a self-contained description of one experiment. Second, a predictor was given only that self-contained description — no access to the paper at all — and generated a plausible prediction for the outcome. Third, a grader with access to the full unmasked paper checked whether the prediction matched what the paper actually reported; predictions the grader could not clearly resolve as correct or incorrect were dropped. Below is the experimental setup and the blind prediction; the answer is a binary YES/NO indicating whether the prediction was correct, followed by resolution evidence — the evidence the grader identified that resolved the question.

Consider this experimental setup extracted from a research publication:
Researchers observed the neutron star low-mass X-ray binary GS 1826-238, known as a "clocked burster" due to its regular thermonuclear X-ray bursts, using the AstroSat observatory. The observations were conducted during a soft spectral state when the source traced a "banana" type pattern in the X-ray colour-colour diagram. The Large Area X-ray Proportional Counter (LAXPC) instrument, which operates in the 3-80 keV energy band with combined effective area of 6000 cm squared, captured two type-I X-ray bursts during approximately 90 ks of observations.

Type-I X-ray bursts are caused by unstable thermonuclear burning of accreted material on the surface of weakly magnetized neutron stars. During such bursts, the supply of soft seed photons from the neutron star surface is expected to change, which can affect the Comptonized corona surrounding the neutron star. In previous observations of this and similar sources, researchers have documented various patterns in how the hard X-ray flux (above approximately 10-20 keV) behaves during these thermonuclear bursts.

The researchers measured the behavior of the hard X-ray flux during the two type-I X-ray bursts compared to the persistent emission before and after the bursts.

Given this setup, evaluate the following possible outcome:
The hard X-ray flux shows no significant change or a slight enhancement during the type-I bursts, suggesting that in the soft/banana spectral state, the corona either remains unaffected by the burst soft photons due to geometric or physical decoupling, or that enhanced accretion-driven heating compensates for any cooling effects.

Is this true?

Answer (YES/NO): YES